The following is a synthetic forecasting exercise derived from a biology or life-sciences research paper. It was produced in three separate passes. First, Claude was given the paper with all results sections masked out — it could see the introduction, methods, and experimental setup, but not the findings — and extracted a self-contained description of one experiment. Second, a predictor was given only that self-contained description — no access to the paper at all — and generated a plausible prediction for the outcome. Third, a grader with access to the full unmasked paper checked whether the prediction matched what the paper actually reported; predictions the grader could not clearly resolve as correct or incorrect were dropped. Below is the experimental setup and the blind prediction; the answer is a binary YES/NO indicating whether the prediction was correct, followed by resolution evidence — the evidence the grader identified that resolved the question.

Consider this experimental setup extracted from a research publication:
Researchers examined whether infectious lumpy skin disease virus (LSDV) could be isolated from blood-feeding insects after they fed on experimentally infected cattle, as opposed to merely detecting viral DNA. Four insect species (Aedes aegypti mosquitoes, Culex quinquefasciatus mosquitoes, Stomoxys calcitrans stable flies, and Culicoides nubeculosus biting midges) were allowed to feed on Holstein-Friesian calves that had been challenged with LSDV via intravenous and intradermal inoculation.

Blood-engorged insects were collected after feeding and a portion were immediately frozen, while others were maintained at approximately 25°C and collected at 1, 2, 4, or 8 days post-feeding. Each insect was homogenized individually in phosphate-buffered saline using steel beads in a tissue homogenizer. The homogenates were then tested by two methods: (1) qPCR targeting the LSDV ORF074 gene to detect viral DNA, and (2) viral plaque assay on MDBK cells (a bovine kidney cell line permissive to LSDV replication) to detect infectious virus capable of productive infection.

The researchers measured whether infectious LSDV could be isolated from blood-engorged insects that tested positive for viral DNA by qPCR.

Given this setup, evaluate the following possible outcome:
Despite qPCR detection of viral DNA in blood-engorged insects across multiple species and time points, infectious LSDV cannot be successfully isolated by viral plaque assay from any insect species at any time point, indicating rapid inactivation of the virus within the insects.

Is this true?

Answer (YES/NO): NO